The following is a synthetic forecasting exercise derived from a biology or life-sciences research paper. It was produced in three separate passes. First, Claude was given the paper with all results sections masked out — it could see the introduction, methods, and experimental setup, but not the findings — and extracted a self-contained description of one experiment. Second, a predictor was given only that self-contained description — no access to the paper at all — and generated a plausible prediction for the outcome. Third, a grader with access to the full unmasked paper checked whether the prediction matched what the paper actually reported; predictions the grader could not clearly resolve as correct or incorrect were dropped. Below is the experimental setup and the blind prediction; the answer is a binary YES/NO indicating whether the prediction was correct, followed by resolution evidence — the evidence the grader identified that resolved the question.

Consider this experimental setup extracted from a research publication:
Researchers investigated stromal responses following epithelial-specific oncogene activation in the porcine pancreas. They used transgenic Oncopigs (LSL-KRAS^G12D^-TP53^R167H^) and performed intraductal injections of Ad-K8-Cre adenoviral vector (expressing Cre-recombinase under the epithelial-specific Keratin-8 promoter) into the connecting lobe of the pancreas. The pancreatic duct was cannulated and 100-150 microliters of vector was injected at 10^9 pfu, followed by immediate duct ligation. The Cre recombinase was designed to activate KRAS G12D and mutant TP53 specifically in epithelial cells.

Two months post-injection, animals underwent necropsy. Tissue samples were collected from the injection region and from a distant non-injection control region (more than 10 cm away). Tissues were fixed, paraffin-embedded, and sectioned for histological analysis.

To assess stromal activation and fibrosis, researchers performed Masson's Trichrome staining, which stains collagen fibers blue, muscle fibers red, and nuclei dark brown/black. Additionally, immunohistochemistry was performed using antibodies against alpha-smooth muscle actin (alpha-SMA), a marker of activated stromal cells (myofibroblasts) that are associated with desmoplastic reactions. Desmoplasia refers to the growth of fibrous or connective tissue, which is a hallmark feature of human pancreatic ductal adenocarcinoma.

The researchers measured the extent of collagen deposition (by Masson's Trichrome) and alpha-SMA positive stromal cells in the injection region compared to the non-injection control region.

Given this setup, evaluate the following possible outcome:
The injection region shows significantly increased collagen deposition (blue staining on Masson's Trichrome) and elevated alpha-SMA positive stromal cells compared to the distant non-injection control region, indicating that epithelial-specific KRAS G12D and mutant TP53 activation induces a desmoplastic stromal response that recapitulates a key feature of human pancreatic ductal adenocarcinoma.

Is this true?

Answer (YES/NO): YES